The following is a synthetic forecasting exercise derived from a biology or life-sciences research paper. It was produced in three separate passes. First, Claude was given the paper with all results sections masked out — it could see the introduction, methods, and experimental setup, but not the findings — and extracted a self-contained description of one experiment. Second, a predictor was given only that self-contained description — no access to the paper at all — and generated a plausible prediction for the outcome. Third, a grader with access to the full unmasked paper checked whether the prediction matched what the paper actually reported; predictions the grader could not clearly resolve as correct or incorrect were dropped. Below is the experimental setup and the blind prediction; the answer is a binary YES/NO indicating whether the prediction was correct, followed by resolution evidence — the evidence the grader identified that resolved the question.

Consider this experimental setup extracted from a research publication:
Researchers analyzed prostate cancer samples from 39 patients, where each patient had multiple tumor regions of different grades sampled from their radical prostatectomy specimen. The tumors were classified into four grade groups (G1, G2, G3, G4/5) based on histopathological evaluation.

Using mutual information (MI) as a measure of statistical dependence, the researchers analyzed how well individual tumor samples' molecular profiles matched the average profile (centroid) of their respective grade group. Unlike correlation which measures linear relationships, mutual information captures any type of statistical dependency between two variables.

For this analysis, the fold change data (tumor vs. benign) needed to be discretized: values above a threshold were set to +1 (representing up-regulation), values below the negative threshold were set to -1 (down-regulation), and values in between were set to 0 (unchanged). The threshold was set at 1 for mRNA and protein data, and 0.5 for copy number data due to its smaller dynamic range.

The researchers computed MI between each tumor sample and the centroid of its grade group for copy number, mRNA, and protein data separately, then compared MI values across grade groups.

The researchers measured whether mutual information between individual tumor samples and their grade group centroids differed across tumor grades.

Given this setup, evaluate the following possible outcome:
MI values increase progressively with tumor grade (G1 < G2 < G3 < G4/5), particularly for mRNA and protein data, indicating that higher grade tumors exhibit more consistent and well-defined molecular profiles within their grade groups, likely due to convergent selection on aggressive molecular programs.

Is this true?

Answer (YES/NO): NO